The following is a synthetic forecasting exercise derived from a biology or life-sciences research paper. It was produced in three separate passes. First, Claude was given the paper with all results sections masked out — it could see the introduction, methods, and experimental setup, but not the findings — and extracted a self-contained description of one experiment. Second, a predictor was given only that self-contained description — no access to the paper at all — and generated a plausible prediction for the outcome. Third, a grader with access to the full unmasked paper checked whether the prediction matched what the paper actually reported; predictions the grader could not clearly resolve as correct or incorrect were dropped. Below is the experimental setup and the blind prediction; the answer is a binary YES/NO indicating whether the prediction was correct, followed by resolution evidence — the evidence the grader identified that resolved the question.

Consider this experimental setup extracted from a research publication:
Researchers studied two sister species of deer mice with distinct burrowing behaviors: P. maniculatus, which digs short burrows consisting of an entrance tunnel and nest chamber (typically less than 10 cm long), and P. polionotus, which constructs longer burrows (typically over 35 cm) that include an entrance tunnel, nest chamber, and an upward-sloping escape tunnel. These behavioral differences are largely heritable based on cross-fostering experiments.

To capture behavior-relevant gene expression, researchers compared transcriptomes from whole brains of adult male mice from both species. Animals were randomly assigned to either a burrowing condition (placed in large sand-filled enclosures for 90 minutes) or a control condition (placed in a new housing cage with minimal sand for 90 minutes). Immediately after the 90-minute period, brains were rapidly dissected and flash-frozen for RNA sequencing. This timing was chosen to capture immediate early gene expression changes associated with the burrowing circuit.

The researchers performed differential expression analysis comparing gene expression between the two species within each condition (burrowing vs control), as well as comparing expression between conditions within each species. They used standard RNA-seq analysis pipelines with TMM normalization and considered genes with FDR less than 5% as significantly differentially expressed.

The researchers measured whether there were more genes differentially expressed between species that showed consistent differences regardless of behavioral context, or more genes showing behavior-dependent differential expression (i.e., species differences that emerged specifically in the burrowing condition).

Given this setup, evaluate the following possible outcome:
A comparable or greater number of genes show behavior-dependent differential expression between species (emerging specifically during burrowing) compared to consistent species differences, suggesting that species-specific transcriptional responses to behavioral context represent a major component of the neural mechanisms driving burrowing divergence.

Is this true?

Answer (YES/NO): NO